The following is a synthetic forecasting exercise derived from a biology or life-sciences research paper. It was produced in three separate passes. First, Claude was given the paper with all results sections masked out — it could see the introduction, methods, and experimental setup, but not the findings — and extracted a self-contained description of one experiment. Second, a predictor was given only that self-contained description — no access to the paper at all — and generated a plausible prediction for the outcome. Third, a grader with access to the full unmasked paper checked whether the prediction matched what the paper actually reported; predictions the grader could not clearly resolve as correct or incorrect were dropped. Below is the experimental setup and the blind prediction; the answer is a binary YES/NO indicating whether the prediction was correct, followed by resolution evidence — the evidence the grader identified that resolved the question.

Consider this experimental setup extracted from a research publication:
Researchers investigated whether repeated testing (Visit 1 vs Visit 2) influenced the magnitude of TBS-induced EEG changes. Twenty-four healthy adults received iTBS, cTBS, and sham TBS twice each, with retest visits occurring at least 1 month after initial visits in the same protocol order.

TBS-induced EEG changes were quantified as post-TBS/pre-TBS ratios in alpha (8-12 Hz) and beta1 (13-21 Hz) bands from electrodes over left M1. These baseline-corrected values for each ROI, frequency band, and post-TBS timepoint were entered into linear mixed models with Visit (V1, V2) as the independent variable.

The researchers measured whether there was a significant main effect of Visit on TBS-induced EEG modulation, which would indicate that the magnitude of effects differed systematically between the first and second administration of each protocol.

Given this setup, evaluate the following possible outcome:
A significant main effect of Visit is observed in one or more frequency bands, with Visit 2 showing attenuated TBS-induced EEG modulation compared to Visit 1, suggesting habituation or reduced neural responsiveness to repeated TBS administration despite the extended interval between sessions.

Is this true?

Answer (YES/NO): NO